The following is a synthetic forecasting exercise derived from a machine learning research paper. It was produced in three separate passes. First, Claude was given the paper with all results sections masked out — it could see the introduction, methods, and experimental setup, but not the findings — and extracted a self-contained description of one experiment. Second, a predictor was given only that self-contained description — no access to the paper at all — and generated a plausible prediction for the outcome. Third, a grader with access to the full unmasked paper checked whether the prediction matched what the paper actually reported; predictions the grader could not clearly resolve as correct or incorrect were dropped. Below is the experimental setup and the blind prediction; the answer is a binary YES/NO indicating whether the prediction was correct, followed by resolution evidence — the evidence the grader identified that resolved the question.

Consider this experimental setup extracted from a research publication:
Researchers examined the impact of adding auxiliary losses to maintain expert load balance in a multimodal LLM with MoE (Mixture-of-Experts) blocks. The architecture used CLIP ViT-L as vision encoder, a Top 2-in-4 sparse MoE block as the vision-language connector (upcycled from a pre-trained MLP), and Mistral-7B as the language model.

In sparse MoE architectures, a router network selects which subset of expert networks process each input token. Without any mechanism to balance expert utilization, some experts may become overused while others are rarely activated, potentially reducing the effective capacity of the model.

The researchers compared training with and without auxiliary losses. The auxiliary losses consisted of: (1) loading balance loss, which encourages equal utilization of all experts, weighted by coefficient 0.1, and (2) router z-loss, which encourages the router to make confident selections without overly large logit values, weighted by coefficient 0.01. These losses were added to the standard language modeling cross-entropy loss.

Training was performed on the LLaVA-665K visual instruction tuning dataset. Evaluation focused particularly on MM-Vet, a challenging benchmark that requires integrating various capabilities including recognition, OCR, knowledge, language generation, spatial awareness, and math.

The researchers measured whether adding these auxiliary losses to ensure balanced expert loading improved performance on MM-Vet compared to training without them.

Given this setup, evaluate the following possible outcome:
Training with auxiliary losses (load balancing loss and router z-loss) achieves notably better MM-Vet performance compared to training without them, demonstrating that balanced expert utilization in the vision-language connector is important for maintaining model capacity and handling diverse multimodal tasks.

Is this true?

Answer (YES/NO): YES